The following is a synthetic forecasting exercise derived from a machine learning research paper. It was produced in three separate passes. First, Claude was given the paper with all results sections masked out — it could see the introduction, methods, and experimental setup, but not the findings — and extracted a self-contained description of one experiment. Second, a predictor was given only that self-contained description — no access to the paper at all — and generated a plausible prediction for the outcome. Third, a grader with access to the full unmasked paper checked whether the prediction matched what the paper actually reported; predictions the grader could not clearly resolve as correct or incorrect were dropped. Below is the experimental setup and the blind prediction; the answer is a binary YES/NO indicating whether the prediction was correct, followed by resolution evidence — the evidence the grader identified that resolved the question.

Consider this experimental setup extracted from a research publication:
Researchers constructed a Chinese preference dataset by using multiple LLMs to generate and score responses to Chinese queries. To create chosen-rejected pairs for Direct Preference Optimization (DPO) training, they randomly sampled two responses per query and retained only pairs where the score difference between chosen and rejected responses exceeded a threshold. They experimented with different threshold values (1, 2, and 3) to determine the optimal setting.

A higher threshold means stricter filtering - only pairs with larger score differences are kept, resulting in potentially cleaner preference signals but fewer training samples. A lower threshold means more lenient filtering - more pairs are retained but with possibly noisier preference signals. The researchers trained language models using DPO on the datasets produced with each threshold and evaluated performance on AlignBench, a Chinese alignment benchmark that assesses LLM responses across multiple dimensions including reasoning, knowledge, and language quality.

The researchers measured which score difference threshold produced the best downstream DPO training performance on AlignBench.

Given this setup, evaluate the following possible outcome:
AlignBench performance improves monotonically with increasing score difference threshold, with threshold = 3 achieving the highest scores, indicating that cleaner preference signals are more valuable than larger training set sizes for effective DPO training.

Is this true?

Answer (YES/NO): NO